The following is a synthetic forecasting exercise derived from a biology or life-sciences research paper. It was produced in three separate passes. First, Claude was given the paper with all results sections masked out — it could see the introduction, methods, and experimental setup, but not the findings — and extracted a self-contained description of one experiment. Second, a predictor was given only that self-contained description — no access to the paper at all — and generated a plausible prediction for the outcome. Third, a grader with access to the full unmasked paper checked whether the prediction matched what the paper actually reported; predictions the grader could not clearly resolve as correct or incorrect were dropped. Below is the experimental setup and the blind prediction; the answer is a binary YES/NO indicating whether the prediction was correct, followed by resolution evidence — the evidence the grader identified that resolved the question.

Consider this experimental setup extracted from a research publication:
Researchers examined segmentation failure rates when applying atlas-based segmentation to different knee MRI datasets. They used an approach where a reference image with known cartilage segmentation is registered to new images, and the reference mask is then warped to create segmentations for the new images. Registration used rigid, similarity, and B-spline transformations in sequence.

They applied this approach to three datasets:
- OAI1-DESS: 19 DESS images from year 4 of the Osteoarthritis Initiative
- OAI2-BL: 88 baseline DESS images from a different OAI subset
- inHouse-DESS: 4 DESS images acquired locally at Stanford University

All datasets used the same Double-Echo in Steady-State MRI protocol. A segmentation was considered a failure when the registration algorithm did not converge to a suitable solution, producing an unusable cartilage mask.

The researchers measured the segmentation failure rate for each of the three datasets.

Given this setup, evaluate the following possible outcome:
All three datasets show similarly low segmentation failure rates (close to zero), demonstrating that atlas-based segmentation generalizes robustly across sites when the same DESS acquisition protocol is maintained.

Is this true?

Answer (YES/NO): YES